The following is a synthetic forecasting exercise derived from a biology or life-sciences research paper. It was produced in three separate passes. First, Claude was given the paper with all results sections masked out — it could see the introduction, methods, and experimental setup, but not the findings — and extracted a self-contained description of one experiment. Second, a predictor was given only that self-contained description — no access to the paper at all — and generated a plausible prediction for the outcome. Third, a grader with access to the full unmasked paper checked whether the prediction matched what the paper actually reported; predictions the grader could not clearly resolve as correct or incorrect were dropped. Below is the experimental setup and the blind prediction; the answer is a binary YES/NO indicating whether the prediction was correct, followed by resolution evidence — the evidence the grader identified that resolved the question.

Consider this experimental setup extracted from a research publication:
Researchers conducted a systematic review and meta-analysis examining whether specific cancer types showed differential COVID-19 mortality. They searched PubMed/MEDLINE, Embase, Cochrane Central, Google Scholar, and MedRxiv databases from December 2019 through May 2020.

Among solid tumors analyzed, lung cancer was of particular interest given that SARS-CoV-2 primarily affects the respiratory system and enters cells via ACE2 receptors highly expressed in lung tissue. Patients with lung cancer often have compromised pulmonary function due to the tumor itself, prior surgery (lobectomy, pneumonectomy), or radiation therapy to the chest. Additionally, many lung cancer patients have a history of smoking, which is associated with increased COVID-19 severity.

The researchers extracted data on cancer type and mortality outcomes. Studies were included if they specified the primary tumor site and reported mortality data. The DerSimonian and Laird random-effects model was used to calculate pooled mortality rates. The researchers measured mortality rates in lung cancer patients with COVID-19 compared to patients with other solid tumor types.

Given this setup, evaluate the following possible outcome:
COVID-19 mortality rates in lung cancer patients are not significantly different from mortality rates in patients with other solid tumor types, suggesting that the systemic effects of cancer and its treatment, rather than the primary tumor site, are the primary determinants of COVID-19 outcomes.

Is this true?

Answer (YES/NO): NO